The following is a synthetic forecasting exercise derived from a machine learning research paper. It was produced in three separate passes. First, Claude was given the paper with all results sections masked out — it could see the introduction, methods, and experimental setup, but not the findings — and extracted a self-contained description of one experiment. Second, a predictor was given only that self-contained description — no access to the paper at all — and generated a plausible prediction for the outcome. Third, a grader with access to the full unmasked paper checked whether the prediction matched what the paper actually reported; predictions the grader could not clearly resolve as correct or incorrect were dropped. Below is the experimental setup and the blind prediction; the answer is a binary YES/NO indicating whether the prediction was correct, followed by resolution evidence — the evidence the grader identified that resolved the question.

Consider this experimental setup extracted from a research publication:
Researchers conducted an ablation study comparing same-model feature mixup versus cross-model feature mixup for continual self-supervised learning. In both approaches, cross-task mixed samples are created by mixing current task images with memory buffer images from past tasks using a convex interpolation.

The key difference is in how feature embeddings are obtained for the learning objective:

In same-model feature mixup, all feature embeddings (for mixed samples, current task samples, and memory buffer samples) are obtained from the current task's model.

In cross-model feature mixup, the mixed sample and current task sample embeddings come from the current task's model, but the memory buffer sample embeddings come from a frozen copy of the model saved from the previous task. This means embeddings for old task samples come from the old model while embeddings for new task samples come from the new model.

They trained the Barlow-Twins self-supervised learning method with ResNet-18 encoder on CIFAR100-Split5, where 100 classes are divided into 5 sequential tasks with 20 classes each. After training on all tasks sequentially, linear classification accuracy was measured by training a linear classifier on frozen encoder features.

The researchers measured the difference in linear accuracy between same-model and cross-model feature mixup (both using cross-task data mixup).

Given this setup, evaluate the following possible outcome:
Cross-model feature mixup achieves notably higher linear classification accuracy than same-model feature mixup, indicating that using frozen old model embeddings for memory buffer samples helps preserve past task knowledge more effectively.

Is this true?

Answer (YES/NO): YES